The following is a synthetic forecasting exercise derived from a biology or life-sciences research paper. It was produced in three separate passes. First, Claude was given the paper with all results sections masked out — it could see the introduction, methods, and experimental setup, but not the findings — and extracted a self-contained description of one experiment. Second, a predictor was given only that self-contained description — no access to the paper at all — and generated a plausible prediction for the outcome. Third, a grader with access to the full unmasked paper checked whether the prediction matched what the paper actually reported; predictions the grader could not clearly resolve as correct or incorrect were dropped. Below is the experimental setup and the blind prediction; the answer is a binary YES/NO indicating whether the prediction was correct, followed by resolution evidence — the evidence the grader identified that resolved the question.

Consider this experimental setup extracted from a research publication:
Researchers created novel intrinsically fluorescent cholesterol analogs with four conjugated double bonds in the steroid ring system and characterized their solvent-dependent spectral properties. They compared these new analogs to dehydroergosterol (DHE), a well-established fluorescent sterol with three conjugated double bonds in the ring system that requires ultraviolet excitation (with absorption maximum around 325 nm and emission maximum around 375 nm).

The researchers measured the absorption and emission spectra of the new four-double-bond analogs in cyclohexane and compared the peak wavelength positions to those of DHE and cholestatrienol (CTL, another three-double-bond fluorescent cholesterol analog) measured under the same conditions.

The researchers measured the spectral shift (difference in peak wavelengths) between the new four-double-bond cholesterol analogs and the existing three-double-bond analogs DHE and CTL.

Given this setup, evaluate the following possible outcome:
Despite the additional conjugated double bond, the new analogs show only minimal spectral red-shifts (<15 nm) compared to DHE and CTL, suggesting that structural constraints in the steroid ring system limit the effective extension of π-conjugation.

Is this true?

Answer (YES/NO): NO